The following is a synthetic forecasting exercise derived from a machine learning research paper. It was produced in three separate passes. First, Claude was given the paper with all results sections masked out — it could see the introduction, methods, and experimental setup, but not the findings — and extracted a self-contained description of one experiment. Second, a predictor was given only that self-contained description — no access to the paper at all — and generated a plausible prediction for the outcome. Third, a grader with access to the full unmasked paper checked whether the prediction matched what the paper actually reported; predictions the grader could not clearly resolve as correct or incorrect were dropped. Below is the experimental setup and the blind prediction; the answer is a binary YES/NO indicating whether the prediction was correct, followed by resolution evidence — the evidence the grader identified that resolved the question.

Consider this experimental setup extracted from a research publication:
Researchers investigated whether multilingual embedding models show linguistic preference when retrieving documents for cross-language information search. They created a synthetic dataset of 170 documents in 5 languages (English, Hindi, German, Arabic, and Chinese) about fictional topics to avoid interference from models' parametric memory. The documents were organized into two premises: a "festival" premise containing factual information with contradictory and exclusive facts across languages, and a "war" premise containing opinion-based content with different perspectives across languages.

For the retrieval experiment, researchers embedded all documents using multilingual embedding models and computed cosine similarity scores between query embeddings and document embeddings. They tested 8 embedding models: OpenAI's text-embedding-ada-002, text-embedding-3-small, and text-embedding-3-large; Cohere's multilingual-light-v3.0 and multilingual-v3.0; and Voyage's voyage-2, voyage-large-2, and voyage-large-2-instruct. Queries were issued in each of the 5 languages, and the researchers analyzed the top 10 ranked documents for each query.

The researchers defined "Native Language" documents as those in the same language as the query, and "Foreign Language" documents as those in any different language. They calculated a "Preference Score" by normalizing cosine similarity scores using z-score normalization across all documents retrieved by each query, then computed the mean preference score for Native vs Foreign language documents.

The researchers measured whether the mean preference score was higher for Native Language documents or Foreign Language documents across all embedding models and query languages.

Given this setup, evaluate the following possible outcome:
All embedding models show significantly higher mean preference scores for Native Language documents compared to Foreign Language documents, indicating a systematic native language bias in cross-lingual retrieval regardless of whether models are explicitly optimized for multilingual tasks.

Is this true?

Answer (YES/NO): YES